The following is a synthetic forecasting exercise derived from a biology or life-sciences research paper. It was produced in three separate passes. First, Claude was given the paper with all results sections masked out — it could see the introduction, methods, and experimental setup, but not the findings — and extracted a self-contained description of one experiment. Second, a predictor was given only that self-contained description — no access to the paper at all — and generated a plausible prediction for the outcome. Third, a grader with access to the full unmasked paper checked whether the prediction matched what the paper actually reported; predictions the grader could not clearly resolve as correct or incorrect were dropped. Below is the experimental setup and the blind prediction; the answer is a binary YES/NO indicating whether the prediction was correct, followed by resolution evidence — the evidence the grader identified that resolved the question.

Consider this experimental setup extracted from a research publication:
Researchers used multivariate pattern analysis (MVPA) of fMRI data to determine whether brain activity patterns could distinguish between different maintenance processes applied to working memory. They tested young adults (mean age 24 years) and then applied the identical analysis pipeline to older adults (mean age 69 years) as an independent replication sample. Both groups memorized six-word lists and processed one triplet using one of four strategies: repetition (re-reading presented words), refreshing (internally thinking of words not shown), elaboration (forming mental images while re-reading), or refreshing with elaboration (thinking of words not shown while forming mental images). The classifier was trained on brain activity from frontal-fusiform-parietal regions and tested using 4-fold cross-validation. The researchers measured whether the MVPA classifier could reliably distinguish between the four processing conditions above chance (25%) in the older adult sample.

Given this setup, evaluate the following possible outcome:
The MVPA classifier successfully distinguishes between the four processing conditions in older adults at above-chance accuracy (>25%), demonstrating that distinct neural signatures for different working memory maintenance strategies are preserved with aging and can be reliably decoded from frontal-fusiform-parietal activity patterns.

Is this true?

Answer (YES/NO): YES